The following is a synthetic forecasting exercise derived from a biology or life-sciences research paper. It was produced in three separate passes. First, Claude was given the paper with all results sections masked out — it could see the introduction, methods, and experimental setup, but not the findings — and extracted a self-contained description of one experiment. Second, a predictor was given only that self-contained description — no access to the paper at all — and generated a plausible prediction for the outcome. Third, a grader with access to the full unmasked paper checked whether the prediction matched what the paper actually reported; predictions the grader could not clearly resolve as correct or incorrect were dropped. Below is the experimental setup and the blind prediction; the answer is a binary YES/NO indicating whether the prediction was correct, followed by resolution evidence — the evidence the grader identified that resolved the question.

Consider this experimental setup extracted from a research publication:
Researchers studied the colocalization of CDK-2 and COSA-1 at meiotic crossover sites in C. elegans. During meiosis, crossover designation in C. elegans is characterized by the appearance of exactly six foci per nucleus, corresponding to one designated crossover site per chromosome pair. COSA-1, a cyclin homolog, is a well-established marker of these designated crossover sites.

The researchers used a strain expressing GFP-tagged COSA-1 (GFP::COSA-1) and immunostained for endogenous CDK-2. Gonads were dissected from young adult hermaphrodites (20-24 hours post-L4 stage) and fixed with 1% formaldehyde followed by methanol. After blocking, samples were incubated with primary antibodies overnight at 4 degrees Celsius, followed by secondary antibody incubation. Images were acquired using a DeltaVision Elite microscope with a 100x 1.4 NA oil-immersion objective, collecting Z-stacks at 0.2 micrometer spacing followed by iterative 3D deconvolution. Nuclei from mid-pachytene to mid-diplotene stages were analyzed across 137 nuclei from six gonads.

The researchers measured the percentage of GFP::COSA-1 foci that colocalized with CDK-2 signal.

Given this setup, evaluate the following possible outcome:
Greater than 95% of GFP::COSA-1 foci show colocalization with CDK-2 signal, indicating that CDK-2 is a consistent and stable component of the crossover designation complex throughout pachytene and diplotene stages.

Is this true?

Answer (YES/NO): YES